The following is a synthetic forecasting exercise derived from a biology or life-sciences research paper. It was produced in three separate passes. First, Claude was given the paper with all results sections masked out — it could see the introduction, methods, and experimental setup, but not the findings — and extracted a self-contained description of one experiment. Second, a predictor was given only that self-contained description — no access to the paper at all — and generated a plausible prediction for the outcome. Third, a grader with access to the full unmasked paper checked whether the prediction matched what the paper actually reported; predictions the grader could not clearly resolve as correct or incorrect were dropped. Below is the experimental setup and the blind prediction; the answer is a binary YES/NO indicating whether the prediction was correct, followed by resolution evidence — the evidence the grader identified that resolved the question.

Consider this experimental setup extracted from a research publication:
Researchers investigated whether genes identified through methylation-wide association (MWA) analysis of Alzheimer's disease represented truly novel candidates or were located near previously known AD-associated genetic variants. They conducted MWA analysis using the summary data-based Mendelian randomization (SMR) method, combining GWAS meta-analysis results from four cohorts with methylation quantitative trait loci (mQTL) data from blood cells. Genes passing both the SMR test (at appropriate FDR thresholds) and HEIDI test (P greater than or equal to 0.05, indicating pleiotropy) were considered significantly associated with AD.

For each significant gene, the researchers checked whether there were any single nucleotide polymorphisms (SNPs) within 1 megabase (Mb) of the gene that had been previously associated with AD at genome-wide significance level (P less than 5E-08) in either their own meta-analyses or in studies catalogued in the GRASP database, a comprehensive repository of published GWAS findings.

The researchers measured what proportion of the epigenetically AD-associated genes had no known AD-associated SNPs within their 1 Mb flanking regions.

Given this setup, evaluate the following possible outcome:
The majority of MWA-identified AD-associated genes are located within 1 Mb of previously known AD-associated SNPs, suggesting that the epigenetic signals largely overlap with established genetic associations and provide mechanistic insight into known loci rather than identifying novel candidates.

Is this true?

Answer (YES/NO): NO